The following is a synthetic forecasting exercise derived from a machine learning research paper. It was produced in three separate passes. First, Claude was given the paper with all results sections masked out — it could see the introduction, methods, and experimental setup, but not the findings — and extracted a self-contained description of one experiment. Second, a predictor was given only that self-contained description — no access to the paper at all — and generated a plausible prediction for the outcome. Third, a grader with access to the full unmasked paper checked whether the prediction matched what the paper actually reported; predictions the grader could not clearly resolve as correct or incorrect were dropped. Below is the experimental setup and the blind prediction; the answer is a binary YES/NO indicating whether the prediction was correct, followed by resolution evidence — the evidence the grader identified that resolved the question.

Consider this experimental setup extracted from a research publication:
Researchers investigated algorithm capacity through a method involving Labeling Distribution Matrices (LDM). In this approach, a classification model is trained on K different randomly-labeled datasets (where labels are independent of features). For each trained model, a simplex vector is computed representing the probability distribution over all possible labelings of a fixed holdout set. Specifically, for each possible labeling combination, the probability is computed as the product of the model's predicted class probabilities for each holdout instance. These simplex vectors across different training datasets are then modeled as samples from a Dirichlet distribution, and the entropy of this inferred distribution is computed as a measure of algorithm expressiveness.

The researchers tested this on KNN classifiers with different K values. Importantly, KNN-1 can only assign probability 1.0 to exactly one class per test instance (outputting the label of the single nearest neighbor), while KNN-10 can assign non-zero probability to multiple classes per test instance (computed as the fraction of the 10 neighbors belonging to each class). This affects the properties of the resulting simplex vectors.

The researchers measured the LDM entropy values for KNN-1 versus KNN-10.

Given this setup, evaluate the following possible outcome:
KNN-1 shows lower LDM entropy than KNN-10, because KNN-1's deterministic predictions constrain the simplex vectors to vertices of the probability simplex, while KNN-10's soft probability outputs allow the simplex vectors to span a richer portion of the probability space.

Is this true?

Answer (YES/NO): YES